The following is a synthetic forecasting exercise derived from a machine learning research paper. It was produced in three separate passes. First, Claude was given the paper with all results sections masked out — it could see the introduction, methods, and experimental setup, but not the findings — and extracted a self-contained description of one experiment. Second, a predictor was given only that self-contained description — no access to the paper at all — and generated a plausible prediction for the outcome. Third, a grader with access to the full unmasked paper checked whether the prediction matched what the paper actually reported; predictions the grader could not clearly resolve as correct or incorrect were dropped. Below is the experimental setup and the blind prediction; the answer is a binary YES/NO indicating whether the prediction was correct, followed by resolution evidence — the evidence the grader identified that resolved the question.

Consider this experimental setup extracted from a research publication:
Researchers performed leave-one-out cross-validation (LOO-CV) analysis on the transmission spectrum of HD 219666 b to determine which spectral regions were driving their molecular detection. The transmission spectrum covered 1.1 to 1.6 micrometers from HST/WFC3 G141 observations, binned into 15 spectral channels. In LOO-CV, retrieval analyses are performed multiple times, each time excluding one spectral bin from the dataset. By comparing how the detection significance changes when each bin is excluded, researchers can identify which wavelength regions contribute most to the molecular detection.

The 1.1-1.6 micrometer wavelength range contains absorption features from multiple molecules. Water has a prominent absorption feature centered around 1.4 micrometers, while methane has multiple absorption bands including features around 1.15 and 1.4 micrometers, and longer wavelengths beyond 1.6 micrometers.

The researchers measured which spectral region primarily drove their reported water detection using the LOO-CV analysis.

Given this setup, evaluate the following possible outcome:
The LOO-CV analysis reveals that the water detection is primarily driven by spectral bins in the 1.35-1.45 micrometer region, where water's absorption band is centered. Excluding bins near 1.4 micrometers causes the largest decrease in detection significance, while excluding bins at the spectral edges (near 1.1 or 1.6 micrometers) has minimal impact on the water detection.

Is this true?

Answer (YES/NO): NO